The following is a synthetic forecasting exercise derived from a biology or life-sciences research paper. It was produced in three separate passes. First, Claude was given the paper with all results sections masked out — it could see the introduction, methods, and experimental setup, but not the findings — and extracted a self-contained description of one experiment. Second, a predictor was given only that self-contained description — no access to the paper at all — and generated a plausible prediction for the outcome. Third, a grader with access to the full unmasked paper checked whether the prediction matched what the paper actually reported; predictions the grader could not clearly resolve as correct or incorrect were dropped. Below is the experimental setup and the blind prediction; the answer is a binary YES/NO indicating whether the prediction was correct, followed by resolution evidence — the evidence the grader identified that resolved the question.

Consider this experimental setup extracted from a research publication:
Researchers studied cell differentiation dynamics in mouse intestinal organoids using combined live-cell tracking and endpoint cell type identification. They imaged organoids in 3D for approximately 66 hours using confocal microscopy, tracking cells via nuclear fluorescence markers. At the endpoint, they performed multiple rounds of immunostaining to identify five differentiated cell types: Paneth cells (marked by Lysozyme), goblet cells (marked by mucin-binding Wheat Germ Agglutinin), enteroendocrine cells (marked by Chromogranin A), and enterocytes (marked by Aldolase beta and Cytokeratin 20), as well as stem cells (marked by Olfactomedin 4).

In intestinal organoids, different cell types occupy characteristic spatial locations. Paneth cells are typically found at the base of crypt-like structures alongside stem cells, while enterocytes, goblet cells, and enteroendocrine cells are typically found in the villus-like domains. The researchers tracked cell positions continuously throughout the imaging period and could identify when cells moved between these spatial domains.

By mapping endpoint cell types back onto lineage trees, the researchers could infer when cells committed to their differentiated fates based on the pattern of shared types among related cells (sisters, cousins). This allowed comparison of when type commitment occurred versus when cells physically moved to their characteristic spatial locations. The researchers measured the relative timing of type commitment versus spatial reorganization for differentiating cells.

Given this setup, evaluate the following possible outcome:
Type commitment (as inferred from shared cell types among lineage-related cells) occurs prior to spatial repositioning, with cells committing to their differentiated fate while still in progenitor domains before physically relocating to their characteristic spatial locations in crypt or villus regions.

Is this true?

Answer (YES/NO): YES